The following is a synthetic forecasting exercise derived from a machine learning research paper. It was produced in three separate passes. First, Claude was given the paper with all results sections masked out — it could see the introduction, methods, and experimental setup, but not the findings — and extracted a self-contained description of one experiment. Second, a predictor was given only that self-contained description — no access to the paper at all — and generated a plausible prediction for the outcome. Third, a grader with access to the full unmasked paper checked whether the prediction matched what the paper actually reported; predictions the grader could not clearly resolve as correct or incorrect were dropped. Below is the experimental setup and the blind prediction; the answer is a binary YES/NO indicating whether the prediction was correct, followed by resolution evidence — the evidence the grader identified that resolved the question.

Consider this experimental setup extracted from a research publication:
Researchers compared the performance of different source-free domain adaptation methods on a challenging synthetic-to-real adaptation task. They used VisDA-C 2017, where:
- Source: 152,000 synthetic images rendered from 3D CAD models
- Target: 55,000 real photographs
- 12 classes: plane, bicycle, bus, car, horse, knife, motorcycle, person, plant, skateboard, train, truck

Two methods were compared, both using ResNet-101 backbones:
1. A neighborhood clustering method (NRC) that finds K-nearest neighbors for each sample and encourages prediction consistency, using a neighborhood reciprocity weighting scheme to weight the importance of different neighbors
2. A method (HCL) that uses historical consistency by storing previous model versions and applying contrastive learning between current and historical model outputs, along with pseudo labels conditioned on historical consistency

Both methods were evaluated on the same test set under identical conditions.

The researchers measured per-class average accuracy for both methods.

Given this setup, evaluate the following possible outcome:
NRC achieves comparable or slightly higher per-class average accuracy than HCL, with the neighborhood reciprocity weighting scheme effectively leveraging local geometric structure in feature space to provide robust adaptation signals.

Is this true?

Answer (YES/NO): NO